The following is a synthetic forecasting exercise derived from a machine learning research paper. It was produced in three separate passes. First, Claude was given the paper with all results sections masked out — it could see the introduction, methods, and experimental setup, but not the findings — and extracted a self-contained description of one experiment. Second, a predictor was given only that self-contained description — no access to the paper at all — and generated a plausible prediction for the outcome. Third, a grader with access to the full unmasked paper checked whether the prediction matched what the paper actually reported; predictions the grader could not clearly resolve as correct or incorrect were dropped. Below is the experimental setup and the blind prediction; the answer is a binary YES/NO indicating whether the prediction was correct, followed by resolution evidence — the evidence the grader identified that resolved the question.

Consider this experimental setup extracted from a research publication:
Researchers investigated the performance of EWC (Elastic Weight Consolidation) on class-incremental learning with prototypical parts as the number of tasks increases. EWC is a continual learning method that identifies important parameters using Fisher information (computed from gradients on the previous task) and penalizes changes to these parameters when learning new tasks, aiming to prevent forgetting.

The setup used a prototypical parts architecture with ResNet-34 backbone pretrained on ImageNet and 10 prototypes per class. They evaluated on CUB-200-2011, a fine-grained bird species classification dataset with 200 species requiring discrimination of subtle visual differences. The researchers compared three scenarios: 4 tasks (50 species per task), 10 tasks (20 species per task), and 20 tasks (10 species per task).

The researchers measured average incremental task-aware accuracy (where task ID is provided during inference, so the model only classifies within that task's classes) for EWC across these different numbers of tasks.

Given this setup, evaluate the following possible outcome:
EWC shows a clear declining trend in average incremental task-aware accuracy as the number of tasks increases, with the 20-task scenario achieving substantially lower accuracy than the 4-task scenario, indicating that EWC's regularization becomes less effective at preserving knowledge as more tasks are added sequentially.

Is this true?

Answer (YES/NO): YES